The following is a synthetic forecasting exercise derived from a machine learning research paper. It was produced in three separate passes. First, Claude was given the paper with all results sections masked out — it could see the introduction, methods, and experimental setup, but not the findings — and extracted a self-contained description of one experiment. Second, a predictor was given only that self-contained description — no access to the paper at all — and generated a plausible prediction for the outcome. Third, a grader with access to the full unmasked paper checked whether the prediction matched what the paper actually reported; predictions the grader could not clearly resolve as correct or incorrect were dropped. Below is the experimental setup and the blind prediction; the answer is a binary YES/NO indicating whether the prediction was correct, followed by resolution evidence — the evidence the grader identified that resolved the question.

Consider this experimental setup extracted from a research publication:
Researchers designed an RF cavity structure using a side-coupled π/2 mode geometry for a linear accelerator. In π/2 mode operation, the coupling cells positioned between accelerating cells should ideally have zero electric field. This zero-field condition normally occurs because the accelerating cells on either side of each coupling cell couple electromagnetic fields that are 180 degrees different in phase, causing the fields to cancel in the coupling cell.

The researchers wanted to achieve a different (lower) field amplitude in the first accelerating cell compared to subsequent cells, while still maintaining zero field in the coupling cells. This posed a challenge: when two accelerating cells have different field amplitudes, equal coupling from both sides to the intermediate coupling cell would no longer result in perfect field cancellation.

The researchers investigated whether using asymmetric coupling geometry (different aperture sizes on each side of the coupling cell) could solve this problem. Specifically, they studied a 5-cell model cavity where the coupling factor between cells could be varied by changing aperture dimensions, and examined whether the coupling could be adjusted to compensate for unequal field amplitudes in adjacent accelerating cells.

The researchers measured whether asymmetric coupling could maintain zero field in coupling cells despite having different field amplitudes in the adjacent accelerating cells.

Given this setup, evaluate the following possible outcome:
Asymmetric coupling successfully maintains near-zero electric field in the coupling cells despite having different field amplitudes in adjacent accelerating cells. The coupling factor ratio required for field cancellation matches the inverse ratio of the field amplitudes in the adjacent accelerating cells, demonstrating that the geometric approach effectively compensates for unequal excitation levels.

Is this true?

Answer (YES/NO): YES